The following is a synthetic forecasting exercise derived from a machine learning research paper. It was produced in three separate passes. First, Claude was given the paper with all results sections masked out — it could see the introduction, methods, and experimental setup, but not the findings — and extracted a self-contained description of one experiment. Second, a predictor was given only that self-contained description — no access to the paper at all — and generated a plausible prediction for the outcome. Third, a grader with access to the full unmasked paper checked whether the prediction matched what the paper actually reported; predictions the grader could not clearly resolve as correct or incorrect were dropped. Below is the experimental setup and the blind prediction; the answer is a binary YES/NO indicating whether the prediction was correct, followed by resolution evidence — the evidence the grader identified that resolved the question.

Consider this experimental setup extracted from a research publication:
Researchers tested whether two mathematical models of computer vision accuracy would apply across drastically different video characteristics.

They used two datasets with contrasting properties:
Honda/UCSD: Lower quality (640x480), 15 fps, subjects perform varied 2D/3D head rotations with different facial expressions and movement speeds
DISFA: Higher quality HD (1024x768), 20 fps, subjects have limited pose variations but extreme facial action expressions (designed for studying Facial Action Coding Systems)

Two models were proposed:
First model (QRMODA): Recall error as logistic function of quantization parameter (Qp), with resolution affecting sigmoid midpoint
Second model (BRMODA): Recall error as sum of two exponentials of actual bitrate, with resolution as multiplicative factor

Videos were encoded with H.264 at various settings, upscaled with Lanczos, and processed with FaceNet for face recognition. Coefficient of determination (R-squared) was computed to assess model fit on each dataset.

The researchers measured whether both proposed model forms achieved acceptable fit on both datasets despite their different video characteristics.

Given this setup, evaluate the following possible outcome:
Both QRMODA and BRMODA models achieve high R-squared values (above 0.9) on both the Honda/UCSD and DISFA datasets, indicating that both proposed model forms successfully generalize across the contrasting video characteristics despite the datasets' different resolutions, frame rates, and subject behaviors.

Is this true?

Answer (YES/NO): NO